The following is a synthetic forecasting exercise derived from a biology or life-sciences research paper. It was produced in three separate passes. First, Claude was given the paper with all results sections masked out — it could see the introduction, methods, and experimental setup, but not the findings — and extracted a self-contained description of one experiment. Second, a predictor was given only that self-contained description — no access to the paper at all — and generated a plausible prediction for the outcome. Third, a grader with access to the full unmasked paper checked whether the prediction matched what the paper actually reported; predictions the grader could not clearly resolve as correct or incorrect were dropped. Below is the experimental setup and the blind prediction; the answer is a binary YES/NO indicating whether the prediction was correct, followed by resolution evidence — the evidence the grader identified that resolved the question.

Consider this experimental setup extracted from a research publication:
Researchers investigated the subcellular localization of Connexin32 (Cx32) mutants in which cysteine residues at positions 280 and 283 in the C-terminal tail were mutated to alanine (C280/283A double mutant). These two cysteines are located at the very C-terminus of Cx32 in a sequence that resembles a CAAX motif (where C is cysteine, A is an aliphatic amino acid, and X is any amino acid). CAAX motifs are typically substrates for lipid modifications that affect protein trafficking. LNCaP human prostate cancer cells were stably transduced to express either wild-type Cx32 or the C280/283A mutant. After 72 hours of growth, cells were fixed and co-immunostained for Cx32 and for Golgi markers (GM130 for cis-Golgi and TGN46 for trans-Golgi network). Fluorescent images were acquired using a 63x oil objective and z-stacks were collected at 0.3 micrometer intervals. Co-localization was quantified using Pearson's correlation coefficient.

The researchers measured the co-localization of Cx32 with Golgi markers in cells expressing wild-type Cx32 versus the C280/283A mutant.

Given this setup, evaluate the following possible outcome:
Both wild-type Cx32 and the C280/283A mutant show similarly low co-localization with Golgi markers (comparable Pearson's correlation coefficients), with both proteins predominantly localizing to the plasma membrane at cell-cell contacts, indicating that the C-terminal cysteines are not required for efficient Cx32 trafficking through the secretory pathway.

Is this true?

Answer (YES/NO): NO